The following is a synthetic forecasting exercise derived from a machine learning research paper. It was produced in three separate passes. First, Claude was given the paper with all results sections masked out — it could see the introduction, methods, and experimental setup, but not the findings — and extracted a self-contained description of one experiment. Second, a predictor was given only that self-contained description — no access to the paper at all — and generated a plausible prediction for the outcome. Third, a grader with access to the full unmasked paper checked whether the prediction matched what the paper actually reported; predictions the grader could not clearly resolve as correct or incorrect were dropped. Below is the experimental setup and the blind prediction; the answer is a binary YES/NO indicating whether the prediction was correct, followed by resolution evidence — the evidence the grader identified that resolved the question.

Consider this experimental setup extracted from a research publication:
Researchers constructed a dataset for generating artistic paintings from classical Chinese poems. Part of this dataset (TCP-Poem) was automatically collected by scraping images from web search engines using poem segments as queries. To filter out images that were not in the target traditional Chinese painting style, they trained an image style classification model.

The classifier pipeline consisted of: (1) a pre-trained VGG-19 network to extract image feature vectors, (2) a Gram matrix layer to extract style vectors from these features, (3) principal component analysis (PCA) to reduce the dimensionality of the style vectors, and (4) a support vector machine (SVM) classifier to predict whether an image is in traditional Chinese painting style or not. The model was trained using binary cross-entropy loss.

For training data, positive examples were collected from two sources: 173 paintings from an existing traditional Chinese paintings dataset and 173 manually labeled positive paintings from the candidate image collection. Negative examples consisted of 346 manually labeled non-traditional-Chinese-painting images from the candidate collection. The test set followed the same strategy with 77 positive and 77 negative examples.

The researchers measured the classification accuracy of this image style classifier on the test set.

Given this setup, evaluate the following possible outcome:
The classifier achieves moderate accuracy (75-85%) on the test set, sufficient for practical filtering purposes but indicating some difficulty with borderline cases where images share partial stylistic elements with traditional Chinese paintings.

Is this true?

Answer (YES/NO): NO